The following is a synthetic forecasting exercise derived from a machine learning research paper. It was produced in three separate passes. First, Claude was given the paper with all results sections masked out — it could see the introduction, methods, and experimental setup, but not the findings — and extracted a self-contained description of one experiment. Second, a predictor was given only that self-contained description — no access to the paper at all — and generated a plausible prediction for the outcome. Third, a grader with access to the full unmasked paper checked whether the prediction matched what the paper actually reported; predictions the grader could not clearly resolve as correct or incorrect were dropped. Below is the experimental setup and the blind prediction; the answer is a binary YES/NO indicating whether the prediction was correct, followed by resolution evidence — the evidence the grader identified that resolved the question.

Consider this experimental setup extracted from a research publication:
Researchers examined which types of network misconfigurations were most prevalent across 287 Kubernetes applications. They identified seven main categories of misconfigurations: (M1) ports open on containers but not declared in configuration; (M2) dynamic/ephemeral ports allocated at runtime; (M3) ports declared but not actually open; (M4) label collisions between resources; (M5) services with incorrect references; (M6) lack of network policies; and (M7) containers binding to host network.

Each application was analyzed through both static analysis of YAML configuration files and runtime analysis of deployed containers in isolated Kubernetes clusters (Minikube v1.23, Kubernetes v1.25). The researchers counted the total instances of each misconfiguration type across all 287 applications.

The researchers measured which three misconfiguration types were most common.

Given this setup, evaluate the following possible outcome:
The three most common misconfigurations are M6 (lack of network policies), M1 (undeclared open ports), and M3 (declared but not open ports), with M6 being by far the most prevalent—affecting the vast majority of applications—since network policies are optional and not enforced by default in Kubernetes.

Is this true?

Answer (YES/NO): YES